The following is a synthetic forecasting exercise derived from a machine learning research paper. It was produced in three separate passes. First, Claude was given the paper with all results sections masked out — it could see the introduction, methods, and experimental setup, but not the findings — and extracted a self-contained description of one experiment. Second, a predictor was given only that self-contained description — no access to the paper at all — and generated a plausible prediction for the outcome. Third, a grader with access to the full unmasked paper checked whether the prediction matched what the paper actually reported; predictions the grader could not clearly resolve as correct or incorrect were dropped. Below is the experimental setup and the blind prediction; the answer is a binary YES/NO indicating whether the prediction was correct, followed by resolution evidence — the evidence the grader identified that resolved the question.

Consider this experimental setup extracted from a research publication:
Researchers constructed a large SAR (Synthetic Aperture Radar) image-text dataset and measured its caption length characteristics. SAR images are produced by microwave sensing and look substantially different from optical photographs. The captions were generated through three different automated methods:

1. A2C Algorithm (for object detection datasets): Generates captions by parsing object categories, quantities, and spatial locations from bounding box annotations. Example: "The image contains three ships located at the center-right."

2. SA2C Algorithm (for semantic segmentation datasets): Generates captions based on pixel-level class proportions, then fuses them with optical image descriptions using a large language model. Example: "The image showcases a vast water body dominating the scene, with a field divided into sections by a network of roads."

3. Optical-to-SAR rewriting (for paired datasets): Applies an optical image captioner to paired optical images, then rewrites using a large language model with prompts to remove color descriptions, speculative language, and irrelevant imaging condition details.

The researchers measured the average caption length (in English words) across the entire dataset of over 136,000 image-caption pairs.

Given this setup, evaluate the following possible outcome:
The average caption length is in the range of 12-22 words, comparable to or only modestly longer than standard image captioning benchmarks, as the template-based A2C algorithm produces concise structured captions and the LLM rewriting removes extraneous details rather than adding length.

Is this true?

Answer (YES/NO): YES